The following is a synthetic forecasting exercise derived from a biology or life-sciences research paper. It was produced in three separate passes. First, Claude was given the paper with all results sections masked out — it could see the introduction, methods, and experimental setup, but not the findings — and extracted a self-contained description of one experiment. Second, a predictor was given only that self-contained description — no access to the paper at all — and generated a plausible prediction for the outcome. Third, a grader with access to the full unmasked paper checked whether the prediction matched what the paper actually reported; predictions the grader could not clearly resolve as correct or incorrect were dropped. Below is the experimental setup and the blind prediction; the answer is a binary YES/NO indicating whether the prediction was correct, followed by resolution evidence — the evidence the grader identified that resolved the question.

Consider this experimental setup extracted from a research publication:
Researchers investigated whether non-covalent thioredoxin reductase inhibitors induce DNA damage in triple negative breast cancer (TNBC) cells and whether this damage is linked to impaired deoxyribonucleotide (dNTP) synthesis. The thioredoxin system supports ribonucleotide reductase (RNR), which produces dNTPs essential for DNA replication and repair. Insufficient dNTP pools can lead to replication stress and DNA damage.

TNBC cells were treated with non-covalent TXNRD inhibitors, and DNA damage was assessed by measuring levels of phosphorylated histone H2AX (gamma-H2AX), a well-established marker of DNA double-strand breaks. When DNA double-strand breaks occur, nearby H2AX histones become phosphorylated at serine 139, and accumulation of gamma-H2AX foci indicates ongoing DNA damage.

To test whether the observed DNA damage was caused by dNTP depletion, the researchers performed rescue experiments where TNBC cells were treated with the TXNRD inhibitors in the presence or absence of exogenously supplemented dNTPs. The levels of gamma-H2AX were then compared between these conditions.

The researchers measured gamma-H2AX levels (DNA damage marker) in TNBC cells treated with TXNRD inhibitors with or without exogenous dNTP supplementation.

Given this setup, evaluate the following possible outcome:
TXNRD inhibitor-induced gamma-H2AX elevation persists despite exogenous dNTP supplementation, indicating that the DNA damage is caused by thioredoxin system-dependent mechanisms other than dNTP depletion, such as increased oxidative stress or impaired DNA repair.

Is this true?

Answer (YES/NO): NO